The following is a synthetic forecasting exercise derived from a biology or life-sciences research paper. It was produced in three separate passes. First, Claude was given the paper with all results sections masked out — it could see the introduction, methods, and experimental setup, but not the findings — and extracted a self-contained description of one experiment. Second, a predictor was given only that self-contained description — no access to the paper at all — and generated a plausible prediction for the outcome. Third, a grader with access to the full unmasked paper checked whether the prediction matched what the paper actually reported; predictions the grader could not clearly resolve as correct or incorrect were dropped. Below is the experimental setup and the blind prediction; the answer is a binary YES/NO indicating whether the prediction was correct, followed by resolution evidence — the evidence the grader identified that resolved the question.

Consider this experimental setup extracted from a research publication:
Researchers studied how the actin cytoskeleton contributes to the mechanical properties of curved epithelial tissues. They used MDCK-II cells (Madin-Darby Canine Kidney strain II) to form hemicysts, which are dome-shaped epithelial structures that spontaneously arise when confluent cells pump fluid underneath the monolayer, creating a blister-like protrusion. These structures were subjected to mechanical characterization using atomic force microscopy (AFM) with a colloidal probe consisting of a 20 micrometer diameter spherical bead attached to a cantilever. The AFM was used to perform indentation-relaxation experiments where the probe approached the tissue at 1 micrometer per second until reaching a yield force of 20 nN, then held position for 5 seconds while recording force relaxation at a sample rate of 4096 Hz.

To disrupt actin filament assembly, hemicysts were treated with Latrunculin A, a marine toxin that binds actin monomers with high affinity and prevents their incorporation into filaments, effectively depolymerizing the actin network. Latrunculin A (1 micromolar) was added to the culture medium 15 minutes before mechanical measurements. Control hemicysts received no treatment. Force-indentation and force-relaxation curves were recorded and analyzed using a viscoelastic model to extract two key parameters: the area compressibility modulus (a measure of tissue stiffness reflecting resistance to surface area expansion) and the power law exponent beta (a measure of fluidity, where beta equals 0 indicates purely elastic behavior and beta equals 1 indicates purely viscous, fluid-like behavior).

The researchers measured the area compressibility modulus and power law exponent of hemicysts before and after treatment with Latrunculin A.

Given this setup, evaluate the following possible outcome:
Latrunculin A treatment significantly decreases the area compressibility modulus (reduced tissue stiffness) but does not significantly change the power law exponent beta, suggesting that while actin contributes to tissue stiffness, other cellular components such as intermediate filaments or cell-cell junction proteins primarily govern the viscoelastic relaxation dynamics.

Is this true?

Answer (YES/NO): NO